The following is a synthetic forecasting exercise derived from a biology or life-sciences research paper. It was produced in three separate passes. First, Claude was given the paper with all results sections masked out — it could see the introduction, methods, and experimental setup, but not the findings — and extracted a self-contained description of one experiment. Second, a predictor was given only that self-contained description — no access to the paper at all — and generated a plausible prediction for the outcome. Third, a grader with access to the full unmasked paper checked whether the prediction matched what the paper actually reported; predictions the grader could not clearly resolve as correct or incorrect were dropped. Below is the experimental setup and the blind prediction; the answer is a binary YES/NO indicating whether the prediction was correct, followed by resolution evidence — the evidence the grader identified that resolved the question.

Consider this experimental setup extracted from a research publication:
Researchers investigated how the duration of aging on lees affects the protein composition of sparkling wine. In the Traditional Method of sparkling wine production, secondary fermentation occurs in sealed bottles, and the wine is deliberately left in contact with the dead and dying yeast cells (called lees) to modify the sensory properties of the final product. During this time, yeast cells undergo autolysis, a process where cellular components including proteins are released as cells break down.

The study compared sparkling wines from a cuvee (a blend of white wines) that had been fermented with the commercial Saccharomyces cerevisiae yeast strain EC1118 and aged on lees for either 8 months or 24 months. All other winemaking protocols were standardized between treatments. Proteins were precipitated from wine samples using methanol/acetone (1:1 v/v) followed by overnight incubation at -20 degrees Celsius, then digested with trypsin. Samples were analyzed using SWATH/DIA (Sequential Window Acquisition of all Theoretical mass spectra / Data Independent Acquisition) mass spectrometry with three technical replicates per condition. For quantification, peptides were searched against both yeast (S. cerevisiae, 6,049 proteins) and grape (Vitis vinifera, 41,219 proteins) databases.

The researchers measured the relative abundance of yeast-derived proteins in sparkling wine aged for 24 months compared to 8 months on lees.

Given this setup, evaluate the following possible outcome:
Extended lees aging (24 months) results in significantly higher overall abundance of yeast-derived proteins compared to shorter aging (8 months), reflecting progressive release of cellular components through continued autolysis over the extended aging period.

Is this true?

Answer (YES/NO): NO